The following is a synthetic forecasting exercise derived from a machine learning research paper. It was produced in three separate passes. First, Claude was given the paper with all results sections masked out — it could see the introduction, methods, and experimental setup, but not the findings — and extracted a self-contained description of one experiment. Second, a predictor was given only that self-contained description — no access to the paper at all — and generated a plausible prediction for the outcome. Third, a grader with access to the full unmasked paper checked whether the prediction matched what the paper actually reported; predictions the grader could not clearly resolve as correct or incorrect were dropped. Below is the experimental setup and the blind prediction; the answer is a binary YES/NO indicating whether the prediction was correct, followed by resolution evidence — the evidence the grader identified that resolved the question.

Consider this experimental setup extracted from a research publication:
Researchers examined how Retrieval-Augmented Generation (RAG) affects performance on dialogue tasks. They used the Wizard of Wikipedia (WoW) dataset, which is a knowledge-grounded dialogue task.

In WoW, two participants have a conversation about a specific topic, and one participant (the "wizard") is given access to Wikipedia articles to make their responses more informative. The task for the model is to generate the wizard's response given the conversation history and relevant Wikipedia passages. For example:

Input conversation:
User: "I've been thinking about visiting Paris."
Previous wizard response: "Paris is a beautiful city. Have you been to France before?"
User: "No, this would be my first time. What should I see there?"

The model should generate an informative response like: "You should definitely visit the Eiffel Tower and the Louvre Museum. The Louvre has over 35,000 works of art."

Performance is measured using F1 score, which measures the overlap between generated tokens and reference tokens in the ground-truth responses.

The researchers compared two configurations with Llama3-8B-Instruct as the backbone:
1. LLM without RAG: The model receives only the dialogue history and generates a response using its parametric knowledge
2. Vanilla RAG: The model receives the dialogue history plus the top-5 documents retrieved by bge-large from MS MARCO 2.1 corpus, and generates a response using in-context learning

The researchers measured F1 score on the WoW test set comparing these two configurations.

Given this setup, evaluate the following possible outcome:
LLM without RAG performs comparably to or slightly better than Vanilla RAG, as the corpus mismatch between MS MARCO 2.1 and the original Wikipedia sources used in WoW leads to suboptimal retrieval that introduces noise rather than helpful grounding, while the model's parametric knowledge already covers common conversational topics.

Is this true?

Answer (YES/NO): YES